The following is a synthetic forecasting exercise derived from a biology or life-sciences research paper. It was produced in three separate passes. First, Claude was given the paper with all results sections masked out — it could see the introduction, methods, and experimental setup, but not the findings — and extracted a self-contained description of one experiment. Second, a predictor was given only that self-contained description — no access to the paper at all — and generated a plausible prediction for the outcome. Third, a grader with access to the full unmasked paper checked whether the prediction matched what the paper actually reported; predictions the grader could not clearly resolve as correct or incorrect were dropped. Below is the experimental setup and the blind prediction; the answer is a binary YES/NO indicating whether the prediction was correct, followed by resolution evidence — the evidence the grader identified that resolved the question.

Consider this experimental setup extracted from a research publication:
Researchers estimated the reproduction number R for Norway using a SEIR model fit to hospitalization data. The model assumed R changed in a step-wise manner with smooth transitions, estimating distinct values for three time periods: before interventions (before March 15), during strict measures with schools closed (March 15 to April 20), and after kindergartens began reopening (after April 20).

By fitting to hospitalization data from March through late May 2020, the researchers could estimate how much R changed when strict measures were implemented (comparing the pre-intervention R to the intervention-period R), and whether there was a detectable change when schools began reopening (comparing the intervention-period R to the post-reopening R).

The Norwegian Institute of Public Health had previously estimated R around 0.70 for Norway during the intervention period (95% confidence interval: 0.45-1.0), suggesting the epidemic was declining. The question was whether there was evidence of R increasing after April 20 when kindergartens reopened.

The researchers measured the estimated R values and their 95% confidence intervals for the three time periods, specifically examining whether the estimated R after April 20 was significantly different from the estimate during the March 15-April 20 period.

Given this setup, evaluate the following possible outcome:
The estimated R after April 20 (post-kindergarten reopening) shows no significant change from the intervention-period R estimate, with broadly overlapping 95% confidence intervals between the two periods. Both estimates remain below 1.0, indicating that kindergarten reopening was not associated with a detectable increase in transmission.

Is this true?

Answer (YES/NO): YES